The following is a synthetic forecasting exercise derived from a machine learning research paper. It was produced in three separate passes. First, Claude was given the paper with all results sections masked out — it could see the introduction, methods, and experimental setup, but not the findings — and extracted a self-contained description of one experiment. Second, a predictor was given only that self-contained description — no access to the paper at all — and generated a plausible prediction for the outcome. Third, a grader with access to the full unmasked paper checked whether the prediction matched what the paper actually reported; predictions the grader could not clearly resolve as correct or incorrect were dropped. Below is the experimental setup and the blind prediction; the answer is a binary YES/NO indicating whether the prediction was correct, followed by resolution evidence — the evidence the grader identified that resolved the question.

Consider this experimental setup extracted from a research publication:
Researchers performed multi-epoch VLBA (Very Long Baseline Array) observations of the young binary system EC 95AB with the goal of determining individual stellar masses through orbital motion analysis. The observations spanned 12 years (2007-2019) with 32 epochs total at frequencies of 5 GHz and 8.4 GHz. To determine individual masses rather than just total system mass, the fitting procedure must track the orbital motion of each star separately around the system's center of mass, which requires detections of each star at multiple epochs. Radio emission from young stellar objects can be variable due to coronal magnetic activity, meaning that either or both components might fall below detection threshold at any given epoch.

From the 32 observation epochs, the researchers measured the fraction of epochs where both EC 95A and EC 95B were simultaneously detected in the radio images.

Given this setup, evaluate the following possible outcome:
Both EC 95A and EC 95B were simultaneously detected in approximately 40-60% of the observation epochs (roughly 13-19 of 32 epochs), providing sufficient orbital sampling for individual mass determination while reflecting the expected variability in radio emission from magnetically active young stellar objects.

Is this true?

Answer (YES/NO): NO